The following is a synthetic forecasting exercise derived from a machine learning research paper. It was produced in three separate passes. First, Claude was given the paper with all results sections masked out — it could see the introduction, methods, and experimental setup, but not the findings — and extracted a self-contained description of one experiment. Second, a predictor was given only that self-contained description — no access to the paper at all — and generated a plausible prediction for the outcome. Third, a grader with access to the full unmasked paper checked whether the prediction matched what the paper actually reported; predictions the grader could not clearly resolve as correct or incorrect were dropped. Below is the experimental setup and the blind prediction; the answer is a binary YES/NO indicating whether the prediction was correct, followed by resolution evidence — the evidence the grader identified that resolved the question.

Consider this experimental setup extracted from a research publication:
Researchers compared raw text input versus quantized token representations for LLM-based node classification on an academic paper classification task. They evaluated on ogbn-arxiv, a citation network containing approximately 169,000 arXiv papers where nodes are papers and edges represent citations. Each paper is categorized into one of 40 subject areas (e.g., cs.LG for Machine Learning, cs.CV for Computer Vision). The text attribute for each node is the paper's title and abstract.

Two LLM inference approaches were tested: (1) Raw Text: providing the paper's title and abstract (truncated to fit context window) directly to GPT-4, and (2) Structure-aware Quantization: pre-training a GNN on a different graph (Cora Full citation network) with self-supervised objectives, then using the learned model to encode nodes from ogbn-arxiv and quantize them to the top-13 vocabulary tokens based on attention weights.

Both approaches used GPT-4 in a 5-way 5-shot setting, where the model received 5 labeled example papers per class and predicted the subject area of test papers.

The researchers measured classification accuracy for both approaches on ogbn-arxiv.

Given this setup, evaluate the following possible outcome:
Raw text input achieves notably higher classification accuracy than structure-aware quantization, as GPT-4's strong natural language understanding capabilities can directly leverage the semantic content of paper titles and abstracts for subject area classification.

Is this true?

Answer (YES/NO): NO